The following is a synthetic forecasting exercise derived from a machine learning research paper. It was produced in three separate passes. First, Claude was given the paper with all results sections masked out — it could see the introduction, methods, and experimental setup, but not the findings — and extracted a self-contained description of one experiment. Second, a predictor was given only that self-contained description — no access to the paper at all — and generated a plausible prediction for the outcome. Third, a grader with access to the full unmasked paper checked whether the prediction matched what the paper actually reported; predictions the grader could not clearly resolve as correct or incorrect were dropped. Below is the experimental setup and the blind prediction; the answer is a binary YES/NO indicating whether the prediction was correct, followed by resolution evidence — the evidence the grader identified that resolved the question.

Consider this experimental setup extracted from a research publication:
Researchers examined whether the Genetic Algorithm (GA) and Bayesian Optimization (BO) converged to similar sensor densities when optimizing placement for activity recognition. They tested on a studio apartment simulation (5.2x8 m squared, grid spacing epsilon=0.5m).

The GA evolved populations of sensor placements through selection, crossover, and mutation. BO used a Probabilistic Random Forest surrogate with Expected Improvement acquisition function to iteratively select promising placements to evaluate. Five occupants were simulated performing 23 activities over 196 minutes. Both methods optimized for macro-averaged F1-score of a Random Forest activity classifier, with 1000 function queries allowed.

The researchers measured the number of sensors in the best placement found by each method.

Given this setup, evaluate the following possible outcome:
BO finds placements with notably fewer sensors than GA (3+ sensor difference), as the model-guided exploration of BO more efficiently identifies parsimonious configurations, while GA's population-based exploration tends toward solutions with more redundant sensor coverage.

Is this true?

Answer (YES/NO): NO